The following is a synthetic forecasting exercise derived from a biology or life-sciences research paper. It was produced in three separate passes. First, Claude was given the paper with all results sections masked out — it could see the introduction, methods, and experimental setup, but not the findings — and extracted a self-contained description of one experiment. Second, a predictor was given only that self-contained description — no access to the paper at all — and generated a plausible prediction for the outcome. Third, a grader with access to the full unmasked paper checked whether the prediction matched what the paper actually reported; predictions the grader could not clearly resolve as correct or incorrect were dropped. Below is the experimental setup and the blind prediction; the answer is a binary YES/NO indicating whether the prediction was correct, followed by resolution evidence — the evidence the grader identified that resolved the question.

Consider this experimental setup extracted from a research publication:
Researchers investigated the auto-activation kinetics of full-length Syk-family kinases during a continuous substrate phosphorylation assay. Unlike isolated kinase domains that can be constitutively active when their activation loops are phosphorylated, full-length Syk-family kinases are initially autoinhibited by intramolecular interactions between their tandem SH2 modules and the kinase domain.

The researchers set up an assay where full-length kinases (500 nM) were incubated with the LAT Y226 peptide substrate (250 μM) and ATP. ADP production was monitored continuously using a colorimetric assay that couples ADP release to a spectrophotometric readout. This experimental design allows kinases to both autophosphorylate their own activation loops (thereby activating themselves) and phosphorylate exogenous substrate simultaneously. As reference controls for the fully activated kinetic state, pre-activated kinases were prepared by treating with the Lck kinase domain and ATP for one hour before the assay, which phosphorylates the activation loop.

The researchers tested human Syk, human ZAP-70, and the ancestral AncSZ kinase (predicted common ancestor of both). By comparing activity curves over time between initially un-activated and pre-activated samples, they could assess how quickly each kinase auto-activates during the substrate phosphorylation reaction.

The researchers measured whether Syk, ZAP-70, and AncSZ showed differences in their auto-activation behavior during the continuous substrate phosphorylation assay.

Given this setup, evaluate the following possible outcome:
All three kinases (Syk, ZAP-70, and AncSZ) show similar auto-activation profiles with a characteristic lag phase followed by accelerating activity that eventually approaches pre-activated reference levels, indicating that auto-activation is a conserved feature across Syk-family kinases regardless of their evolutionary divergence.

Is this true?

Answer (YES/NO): NO